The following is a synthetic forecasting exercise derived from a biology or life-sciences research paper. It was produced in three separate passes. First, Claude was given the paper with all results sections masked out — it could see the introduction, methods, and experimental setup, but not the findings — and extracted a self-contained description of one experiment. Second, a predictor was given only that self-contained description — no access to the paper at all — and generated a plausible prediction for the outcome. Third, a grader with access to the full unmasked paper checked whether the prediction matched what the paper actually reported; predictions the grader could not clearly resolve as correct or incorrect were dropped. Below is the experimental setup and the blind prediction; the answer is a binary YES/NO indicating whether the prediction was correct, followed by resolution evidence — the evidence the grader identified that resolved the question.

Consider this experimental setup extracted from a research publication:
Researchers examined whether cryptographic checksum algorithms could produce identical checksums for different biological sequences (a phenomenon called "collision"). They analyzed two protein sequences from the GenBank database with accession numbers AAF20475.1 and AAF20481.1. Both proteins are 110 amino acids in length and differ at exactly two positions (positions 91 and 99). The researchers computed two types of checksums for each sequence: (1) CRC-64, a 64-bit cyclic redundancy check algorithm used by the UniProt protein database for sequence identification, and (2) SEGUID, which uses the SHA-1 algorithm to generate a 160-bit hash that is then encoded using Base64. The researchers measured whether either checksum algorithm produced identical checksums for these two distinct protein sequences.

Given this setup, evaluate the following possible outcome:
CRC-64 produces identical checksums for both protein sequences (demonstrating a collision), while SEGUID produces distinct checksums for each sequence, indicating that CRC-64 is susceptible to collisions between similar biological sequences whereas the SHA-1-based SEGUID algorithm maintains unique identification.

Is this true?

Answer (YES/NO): YES